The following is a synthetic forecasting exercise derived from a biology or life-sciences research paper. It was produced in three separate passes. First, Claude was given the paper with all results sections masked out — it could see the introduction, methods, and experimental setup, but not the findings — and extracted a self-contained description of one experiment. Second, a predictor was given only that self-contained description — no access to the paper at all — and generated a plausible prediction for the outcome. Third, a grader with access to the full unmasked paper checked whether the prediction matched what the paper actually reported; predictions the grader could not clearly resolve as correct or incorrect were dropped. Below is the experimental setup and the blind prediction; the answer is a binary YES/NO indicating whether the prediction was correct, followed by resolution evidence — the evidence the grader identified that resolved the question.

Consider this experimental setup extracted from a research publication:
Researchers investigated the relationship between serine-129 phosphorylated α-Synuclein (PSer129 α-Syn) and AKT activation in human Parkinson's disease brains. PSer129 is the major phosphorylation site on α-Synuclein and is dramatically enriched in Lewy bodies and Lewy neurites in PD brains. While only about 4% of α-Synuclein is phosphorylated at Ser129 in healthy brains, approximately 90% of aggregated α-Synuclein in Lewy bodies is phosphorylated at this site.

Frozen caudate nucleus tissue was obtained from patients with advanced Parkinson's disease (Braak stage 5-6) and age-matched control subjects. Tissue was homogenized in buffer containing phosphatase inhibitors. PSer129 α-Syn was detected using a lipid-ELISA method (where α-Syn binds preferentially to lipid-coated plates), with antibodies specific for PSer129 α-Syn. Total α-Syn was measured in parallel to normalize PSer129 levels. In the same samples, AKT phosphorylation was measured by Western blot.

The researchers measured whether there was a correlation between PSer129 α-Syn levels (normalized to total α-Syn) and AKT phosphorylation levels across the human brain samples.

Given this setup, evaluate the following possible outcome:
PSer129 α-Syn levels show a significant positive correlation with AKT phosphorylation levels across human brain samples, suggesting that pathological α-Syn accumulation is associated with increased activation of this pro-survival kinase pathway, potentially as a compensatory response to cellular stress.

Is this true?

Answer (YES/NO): NO